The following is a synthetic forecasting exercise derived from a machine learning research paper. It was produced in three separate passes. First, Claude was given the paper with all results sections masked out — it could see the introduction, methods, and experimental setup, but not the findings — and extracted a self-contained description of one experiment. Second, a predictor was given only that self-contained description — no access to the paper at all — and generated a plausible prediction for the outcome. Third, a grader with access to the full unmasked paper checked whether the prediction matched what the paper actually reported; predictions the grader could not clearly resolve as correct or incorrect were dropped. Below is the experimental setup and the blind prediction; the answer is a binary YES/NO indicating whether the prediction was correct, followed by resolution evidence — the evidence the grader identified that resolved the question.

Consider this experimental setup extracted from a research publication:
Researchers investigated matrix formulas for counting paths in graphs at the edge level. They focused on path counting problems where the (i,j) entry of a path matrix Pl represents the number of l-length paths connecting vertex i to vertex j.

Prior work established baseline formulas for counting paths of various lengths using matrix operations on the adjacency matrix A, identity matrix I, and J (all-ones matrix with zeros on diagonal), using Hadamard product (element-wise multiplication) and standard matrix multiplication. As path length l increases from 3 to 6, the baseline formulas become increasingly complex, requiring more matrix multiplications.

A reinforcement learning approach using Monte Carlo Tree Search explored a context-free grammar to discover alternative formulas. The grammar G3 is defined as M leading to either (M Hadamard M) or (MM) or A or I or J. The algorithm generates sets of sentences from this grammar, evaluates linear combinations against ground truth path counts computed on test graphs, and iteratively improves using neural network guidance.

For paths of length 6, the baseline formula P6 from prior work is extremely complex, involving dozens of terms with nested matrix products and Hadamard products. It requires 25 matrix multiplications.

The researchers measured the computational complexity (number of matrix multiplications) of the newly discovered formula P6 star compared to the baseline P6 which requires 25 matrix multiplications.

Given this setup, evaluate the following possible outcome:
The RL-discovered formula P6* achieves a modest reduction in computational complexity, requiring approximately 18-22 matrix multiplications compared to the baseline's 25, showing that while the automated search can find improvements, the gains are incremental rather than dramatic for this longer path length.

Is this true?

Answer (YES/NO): NO